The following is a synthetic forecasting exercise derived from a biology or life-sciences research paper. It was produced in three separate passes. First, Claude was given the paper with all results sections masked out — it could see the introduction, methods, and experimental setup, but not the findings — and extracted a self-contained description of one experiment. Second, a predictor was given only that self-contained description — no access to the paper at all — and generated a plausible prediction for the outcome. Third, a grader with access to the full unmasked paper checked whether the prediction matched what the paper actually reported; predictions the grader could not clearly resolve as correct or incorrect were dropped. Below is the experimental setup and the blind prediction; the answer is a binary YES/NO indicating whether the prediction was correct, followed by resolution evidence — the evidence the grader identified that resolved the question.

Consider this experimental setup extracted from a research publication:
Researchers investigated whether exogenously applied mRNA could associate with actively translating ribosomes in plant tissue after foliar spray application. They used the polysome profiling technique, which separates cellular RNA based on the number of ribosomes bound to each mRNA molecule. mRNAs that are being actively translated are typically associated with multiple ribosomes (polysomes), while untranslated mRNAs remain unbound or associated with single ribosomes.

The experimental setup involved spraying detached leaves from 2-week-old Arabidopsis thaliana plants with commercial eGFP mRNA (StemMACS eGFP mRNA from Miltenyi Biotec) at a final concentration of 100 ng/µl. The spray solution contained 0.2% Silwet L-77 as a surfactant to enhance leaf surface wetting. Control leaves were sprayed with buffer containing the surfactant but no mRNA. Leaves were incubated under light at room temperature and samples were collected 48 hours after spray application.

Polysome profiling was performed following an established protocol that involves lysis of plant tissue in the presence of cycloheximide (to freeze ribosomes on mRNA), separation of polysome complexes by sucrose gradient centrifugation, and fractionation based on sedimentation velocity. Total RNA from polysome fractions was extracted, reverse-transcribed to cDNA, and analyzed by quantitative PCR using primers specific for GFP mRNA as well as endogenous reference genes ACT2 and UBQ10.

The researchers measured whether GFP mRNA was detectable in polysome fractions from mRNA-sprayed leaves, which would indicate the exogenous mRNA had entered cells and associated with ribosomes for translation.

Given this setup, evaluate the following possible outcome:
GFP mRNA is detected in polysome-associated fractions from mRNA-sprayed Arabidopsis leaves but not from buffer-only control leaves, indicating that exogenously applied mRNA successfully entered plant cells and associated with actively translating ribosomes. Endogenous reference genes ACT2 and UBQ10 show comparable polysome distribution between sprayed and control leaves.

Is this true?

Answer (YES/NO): YES